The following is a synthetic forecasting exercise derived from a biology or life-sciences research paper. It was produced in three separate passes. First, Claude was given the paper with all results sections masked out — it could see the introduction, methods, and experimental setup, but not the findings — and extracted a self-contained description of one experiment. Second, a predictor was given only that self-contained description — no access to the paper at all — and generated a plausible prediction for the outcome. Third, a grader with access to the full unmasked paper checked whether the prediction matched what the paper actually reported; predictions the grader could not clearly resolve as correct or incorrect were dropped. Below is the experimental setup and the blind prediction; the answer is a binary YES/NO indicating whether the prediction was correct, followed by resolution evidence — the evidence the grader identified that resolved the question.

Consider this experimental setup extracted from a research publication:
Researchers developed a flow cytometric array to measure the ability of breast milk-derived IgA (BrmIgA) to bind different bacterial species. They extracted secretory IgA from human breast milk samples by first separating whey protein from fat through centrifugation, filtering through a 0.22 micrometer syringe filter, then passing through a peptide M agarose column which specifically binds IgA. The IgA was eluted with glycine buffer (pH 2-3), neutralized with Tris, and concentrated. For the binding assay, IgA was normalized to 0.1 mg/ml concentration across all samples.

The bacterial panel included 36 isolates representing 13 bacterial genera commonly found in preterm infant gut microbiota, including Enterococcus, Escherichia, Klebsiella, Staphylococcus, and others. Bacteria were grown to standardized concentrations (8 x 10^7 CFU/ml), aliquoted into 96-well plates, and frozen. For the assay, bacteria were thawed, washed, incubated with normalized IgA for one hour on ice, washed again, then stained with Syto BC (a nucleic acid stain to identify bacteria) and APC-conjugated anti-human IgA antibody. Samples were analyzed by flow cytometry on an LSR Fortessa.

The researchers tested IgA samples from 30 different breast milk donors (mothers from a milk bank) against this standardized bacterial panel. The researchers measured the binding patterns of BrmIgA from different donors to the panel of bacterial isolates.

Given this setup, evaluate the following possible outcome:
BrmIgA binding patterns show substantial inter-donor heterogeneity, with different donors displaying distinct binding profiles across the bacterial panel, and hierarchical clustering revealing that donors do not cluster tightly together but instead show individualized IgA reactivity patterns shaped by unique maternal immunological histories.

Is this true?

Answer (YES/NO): YES